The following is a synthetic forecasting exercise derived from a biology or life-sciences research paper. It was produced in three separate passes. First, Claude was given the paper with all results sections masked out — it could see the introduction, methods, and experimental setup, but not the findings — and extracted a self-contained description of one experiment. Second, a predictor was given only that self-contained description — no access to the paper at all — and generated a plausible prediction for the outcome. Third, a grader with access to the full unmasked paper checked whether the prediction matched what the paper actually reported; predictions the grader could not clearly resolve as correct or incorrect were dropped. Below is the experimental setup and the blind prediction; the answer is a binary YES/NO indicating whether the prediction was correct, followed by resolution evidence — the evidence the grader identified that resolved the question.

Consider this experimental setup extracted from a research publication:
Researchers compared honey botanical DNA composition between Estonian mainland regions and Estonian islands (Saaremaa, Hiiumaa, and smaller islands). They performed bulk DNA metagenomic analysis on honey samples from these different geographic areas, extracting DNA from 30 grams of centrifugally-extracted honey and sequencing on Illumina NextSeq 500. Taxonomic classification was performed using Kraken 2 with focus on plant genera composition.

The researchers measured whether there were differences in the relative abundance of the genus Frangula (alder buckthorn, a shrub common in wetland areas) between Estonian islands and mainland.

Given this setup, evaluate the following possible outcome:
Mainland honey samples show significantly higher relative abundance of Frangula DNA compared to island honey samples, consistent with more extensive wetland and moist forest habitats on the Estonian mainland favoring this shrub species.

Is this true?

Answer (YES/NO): NO